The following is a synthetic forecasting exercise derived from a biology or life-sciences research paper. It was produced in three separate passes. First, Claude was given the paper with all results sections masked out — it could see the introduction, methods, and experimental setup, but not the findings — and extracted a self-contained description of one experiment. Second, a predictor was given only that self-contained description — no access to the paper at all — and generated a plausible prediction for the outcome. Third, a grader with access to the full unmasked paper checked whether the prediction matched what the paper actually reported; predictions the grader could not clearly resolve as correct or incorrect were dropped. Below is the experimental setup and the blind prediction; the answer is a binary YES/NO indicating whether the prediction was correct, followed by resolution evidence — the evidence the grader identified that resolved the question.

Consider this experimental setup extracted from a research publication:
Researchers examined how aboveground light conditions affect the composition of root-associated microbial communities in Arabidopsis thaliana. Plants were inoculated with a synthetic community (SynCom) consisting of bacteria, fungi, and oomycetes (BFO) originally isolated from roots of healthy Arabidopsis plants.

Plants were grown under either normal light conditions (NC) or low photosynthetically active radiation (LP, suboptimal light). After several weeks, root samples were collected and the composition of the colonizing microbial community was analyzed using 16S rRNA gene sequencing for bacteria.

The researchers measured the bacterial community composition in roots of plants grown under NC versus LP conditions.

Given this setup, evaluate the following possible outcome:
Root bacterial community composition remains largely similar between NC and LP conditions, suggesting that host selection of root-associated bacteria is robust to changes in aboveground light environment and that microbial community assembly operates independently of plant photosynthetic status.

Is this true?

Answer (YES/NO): NO